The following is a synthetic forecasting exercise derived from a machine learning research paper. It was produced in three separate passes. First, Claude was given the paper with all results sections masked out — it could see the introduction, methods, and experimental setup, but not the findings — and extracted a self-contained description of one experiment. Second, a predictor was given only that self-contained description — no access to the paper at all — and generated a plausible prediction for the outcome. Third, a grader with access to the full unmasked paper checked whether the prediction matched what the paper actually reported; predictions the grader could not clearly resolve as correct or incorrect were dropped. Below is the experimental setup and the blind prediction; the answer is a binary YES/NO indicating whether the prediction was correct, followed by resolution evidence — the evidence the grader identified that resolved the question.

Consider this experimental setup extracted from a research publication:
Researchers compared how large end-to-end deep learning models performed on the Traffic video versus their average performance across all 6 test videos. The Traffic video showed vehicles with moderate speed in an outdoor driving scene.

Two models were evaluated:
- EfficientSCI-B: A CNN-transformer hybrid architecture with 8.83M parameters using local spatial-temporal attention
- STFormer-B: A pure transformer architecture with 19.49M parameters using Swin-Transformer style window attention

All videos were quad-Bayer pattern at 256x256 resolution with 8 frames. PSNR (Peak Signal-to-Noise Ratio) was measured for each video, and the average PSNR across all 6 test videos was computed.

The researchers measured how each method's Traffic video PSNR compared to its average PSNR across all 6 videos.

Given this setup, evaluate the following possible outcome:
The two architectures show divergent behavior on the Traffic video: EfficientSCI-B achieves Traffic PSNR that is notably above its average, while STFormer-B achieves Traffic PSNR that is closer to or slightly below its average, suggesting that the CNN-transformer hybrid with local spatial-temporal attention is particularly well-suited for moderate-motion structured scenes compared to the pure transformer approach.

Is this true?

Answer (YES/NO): NO